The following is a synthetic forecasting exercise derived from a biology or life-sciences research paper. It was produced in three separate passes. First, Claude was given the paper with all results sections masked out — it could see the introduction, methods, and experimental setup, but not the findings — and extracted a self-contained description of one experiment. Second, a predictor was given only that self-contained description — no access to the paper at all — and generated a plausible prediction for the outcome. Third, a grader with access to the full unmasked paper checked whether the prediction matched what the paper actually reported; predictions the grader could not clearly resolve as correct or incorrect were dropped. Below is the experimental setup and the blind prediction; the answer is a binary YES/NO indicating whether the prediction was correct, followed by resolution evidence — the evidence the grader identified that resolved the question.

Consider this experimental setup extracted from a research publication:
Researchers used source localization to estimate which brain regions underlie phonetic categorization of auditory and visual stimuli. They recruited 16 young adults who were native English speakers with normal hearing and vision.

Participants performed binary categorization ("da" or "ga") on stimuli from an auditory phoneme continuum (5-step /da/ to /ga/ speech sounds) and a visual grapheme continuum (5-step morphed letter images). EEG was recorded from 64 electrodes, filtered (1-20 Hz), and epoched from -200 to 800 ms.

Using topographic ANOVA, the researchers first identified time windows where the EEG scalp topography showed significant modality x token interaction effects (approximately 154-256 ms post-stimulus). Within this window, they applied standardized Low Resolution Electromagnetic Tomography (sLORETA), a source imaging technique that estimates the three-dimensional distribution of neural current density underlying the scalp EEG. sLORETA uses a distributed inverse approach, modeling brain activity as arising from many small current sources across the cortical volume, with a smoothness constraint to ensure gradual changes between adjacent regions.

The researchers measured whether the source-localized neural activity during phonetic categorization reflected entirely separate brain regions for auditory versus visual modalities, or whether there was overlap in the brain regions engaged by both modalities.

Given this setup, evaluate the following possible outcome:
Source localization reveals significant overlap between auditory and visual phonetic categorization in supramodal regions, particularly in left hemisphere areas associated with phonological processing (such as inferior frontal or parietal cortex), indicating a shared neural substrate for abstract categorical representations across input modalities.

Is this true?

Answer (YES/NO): NO